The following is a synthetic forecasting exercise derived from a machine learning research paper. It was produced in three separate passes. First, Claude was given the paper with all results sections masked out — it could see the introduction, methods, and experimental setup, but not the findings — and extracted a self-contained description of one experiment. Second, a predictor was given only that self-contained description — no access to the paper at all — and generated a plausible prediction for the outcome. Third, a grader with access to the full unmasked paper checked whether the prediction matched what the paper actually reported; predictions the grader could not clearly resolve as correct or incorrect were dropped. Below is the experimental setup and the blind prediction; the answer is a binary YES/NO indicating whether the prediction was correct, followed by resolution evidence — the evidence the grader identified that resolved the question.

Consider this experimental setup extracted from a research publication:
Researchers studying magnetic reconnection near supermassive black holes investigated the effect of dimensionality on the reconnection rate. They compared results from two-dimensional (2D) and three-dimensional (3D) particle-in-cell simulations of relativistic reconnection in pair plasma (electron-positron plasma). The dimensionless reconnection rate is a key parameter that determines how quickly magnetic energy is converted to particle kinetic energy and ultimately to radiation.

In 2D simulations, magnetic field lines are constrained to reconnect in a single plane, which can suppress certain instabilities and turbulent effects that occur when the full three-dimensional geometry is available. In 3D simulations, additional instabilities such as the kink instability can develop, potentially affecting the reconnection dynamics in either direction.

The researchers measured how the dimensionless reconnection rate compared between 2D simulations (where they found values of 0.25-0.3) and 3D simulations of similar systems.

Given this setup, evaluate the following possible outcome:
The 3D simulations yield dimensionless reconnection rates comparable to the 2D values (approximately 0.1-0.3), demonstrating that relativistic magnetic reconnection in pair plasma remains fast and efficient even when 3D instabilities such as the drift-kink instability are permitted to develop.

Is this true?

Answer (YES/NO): NO